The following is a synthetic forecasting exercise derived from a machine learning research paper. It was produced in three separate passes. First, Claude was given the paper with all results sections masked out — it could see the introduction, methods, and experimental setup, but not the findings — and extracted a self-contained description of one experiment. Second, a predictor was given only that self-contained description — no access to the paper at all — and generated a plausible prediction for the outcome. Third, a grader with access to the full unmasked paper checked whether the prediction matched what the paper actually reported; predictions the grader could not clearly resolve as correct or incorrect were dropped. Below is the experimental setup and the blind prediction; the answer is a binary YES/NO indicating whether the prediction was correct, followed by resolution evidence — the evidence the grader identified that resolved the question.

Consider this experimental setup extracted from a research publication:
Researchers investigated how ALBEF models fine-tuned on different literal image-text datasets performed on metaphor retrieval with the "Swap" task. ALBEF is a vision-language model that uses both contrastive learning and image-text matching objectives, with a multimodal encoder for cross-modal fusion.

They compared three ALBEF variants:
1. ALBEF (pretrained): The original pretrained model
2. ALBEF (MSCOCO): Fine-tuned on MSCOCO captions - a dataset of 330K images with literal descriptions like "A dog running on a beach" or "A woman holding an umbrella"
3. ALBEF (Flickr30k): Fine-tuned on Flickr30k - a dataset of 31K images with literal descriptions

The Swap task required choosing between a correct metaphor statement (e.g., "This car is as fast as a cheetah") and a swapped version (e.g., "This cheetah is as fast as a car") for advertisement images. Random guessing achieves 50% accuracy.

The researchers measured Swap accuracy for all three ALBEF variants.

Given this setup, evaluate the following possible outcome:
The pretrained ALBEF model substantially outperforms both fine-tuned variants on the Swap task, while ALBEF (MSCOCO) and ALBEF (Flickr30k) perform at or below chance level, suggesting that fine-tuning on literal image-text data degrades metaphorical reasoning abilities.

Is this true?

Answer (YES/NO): NO